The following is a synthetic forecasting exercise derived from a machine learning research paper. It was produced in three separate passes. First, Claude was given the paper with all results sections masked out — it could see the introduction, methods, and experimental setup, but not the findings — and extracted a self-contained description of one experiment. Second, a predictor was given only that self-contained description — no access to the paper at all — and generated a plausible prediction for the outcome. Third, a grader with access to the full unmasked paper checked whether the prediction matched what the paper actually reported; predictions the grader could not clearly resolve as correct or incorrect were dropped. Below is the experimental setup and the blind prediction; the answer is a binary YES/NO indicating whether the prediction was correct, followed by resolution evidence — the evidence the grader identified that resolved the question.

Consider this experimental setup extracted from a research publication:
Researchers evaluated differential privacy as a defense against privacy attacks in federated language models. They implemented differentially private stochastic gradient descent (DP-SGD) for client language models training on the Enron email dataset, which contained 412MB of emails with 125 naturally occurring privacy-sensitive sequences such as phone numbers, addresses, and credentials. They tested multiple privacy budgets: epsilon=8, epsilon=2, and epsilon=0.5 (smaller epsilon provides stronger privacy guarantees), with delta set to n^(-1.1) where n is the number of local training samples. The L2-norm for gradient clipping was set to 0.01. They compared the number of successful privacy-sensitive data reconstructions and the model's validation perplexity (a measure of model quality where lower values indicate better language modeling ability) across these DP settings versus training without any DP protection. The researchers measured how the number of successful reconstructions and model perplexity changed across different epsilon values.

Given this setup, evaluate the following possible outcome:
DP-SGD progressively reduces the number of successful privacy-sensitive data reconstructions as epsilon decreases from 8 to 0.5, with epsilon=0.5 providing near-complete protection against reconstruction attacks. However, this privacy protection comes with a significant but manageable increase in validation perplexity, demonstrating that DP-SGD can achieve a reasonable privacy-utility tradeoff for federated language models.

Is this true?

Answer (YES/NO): NO